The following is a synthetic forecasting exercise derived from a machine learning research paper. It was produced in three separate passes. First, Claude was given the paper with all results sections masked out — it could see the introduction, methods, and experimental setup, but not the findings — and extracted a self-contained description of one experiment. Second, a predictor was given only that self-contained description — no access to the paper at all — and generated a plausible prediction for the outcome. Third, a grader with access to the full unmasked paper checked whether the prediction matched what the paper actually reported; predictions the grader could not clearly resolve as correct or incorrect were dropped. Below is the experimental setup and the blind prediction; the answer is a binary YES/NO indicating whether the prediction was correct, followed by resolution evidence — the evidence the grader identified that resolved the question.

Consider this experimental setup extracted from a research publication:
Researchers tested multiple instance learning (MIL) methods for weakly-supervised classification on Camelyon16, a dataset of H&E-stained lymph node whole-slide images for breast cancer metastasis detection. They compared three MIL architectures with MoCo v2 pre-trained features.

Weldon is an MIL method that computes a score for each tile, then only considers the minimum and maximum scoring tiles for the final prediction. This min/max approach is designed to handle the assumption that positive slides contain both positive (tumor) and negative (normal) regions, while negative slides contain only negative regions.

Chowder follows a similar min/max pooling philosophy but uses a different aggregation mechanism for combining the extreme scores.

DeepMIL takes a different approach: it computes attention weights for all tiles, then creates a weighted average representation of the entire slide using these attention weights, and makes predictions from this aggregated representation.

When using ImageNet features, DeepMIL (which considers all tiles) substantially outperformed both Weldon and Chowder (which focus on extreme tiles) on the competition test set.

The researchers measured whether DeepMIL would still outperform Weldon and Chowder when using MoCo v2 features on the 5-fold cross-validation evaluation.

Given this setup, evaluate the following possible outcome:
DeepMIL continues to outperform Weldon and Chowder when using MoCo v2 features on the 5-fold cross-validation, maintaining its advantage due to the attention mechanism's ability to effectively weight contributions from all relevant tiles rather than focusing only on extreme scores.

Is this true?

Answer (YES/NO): NO